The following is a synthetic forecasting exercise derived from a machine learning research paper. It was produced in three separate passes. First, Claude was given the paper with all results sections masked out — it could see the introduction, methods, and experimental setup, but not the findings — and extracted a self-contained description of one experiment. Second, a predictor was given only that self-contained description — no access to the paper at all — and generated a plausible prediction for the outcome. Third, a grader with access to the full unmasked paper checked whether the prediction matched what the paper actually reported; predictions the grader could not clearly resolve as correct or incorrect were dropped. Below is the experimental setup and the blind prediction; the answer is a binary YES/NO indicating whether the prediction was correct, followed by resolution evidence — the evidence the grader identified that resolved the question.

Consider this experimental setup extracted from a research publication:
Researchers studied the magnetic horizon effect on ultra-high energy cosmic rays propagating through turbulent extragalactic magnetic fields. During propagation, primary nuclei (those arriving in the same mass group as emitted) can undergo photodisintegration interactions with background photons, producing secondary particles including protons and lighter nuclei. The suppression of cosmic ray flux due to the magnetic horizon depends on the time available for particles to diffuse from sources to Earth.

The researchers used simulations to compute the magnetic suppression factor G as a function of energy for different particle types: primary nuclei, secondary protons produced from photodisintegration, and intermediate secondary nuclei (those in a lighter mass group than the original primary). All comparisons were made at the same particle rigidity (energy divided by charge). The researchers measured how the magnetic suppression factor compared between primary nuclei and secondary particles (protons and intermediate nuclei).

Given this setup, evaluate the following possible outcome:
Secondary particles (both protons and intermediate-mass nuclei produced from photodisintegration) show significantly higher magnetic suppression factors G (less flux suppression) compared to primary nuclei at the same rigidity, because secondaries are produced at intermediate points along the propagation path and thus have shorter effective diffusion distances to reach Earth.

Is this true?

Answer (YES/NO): YES